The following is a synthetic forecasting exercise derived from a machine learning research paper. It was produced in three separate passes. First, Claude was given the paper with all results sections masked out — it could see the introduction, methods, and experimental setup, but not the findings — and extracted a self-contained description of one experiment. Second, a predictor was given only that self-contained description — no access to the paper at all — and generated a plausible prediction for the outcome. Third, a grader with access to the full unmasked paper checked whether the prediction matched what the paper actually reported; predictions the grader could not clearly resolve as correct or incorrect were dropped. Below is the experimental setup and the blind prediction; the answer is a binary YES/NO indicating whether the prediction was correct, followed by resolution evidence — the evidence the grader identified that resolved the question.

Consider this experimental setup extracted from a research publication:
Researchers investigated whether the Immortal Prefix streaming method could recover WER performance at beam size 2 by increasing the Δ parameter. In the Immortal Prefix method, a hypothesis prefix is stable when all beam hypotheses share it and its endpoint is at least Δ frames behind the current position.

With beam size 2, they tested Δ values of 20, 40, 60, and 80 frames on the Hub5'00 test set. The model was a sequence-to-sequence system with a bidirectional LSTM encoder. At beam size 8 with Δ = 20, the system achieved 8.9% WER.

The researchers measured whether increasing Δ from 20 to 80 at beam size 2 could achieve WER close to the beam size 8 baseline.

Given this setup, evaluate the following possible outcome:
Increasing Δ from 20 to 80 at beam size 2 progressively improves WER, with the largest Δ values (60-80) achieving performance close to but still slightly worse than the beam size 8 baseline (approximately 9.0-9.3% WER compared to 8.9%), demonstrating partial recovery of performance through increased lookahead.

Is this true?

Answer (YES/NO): NO